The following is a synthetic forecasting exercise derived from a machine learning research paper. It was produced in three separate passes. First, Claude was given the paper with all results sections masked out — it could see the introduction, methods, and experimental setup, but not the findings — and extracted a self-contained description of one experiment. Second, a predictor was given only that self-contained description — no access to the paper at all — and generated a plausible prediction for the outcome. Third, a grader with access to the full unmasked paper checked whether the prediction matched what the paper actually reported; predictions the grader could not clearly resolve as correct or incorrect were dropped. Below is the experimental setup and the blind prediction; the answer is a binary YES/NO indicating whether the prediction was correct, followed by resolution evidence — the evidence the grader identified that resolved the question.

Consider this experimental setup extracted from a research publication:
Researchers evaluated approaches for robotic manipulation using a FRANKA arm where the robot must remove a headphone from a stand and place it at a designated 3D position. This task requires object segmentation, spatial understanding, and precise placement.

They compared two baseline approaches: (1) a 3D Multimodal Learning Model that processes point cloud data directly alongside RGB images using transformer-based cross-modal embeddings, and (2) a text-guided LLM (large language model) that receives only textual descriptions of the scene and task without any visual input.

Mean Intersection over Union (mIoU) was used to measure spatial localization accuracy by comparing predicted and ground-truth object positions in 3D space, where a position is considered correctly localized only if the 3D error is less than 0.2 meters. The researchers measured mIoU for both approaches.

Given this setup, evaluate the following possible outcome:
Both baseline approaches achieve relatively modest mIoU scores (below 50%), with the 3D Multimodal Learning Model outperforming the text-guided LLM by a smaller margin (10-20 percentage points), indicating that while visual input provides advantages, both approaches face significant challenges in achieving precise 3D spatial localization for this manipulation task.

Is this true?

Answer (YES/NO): NO